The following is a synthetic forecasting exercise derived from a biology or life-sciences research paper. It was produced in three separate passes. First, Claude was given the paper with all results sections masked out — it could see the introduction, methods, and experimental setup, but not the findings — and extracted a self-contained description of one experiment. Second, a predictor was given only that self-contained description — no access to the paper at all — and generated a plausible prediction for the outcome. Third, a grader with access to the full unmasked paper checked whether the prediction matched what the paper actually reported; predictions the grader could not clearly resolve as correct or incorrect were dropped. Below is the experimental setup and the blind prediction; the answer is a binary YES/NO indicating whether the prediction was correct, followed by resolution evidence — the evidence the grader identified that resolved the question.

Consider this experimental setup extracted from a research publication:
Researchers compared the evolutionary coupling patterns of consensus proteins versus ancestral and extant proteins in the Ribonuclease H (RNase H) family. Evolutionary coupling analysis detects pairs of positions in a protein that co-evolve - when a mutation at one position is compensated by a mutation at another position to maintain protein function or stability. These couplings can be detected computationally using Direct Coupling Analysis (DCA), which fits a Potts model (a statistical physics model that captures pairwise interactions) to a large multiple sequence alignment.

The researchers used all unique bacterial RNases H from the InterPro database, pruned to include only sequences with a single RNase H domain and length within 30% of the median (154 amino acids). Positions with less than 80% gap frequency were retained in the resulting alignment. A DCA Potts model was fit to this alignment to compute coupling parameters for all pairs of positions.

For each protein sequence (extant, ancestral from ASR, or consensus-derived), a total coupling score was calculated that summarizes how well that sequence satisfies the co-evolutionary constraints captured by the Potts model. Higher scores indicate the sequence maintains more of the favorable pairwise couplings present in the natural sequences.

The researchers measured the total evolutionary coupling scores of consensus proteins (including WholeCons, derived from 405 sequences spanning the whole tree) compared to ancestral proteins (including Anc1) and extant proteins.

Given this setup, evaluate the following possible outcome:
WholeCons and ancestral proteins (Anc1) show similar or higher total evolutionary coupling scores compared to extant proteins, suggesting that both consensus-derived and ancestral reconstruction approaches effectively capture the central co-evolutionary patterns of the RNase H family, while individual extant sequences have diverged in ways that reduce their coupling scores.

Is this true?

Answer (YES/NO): NO